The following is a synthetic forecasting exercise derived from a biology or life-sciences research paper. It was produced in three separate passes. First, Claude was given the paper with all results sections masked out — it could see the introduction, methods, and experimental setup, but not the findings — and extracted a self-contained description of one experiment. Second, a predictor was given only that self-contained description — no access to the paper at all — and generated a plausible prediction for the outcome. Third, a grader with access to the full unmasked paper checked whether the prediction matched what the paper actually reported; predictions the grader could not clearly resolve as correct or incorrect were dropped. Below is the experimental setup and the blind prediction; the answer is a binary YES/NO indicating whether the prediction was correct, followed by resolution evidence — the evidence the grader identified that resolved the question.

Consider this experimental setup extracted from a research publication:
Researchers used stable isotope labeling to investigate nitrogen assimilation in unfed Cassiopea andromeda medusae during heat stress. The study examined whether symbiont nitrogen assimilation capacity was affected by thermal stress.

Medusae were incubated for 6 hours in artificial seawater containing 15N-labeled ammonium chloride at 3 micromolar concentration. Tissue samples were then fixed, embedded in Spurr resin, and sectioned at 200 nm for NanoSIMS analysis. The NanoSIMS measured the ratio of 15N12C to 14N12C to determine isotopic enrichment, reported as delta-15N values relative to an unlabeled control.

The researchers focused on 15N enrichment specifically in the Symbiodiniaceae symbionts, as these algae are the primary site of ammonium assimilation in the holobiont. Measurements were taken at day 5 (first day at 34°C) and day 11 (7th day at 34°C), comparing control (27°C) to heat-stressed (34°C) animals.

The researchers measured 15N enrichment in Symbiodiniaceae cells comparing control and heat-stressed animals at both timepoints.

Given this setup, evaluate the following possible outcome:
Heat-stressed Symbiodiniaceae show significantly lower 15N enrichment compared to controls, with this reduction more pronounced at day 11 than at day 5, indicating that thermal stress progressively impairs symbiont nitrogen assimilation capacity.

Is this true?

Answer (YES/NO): YES